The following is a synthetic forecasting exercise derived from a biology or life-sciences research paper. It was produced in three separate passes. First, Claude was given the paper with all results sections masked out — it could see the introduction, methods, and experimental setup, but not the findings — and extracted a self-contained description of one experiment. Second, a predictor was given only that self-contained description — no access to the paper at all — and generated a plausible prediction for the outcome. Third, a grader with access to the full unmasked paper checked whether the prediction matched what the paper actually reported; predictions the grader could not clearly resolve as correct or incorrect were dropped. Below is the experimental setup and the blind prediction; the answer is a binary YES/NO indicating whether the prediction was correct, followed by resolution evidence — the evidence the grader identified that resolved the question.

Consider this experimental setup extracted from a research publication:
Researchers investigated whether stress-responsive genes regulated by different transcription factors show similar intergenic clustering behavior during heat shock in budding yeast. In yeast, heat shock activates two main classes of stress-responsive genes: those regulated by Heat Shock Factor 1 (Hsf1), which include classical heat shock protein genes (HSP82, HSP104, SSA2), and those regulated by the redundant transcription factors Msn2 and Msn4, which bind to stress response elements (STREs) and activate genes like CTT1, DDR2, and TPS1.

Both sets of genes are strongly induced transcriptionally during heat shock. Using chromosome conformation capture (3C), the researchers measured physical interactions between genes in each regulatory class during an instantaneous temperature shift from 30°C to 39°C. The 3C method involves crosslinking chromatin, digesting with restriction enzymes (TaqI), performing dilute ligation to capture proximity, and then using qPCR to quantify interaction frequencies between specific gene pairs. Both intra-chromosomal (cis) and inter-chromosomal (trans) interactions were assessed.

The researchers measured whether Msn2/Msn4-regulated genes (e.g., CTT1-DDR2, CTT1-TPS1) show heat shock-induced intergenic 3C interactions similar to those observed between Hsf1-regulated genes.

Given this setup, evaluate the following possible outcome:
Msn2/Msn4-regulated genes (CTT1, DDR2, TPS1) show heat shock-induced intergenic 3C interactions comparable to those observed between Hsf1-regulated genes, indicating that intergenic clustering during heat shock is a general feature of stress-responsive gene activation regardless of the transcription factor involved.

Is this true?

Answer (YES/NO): NO